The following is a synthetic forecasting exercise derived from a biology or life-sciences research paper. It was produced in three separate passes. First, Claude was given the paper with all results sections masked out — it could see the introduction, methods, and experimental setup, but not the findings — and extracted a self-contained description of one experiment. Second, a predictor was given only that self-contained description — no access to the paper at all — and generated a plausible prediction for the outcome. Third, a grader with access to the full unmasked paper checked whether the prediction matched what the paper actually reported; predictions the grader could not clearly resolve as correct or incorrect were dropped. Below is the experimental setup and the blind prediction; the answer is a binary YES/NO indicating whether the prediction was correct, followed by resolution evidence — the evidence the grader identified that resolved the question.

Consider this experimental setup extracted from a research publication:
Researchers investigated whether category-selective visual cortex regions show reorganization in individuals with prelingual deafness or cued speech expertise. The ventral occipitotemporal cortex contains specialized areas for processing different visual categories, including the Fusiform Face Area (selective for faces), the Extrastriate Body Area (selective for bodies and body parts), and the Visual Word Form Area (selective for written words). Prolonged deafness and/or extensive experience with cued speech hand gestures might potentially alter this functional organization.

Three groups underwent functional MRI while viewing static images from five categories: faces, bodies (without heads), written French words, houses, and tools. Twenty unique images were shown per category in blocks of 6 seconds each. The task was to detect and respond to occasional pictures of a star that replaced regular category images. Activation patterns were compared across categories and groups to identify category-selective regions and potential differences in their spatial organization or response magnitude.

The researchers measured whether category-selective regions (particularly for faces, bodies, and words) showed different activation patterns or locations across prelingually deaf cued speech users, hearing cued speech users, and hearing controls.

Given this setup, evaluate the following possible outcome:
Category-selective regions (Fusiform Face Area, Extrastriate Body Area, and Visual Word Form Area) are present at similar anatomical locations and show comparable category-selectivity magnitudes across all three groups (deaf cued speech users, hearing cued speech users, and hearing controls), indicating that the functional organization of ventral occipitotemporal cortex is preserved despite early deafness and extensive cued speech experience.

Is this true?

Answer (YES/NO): YES